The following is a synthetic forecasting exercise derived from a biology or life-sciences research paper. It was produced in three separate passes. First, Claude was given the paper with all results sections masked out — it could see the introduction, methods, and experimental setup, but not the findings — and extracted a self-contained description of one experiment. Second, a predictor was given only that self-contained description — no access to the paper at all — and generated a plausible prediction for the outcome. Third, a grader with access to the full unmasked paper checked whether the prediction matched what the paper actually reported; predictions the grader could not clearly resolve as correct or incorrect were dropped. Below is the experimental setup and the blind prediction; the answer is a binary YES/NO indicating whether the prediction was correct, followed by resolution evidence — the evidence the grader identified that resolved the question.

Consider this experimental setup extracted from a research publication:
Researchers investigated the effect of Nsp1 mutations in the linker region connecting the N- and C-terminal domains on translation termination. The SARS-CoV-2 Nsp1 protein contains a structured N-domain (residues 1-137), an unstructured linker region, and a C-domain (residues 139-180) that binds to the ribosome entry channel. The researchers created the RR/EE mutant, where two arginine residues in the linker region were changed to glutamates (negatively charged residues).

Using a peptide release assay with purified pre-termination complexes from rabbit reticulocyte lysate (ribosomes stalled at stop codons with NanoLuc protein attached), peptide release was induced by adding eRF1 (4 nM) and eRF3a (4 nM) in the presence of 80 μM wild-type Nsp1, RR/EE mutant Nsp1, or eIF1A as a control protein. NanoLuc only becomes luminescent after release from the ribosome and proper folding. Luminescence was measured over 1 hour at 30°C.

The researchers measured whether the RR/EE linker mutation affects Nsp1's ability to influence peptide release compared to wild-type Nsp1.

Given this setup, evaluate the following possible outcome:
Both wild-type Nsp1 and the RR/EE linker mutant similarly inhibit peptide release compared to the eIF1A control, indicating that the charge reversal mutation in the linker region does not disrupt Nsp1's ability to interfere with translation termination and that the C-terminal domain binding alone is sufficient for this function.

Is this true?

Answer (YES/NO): NO